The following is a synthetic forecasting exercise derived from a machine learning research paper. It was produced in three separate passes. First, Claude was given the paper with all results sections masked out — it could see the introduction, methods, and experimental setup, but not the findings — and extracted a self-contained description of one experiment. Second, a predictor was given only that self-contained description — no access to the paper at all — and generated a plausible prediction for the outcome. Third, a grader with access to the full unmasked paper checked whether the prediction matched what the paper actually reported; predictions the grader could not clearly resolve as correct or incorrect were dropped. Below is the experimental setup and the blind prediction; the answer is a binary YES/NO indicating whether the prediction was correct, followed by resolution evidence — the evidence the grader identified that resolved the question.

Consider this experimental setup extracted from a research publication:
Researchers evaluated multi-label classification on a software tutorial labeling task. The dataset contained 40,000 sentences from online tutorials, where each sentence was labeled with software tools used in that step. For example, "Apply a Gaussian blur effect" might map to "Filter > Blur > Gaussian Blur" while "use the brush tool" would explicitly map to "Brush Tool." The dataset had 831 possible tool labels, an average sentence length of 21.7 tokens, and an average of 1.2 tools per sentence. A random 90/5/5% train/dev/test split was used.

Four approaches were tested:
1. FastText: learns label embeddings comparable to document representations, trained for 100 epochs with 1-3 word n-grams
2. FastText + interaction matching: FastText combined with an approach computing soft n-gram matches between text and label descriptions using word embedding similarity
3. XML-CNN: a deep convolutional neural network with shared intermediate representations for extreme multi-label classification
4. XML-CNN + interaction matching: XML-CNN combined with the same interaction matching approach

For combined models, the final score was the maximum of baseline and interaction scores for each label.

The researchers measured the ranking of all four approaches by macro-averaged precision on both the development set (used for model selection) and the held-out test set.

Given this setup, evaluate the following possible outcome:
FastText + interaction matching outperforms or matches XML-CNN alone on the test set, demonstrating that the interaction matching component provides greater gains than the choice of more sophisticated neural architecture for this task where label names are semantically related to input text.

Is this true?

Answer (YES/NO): NO